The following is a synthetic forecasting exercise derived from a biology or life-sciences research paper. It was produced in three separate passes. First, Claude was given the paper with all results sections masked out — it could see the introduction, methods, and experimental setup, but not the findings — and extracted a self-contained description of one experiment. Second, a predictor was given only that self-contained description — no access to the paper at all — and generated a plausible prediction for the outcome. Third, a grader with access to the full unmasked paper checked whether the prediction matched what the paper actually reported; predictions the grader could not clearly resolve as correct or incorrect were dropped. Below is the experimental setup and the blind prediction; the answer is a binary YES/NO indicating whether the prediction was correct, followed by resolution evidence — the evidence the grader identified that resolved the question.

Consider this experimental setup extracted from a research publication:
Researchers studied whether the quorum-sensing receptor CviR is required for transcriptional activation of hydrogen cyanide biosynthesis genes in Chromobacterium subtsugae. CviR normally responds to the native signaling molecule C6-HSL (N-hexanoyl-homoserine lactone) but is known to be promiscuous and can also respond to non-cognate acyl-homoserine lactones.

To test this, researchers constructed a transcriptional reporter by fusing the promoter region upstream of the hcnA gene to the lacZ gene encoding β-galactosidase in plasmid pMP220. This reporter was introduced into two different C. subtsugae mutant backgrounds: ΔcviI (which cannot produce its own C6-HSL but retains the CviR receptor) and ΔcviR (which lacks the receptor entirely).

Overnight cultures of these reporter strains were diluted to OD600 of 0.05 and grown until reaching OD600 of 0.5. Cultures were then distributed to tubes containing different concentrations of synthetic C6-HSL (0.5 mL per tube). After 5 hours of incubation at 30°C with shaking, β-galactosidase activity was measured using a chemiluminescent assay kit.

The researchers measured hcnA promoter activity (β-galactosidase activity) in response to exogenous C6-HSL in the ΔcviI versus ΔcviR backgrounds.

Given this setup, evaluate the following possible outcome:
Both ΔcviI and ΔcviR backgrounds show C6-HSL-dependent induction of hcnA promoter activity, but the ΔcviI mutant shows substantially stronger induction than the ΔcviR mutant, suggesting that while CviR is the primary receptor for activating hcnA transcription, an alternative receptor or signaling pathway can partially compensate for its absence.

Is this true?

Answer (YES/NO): NO